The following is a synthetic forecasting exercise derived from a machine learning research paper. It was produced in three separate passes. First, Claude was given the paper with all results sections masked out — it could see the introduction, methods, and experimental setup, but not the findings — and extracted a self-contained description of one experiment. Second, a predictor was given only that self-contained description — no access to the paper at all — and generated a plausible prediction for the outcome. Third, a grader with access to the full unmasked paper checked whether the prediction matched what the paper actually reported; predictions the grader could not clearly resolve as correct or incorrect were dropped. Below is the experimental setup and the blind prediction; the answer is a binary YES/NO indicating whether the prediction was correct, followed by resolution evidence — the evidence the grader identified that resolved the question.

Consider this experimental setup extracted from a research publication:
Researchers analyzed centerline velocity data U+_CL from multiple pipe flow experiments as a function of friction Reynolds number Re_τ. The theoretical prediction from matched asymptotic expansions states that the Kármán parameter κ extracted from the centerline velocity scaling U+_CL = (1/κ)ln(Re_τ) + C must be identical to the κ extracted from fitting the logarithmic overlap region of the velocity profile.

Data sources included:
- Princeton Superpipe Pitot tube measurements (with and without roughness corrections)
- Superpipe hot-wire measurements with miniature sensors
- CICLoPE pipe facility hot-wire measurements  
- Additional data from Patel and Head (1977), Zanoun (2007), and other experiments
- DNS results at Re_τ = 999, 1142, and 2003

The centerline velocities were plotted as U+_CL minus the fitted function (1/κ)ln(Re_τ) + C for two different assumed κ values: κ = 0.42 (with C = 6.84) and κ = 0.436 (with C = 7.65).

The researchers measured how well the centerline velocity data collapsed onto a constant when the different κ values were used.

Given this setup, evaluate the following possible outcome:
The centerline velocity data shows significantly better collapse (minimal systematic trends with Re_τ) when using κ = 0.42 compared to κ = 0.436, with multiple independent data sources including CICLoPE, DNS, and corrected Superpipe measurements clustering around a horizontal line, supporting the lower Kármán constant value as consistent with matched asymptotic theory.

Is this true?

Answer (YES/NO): NO